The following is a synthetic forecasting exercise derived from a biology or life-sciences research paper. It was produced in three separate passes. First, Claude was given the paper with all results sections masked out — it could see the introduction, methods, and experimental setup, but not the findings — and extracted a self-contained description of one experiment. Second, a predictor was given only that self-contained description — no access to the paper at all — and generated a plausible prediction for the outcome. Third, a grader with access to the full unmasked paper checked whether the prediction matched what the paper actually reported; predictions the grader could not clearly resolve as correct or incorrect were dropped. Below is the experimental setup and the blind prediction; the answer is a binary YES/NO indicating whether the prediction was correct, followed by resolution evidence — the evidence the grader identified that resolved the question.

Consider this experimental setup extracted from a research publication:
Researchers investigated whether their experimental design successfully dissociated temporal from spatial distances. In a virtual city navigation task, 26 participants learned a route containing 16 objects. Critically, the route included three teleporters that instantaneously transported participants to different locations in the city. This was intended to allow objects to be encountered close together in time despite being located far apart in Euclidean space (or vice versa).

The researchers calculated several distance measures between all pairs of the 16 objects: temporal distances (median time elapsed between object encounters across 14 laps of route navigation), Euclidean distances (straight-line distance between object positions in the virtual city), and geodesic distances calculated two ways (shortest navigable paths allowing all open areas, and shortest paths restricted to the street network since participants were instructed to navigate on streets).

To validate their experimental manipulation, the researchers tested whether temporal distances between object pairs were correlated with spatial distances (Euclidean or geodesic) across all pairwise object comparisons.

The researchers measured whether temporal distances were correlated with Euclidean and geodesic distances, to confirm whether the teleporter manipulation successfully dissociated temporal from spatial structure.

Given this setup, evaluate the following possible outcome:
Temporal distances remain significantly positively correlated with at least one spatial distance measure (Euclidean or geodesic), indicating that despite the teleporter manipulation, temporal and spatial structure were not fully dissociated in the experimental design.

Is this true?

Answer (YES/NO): NO